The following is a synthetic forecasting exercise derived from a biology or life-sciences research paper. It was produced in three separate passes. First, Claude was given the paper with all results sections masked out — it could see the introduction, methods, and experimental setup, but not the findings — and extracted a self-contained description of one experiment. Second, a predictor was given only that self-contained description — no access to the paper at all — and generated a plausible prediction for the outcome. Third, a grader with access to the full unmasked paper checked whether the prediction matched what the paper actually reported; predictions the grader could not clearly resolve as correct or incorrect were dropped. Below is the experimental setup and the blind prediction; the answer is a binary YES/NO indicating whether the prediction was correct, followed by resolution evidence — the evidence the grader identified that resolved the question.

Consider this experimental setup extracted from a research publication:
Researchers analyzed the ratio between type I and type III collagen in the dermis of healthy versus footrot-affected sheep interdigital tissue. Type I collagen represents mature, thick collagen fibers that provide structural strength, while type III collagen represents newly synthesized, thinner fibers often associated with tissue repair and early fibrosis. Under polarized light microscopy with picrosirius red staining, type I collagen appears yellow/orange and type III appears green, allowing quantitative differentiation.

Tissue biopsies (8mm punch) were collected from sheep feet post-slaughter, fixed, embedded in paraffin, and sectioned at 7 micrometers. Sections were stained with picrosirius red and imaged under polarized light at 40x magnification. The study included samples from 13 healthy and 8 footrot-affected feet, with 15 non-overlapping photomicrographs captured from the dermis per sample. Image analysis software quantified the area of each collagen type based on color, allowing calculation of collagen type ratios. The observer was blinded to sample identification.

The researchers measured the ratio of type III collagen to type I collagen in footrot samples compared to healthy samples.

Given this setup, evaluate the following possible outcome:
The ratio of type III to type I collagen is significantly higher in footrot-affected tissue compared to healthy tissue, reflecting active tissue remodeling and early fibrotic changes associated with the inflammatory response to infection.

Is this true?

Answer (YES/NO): NO